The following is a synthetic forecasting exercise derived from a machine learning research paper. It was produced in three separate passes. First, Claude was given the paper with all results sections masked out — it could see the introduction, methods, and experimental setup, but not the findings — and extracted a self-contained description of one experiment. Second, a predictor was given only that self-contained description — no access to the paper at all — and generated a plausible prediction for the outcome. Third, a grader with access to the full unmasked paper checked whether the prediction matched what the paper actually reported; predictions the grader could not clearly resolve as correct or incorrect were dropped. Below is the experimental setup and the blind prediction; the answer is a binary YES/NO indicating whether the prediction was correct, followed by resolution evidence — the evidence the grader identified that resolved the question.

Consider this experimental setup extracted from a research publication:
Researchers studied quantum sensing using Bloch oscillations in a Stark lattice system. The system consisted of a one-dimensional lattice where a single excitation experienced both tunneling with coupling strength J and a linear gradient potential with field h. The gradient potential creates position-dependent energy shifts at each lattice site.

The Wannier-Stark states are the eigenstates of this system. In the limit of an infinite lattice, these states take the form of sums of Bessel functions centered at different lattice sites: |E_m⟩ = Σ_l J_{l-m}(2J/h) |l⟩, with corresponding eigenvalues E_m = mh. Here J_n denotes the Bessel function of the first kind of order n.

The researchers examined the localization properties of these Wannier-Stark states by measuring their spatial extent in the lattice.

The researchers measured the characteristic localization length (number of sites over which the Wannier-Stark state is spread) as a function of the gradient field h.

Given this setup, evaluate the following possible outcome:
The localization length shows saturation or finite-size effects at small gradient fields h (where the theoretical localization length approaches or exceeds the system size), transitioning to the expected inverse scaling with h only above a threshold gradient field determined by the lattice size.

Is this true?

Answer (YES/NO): YES